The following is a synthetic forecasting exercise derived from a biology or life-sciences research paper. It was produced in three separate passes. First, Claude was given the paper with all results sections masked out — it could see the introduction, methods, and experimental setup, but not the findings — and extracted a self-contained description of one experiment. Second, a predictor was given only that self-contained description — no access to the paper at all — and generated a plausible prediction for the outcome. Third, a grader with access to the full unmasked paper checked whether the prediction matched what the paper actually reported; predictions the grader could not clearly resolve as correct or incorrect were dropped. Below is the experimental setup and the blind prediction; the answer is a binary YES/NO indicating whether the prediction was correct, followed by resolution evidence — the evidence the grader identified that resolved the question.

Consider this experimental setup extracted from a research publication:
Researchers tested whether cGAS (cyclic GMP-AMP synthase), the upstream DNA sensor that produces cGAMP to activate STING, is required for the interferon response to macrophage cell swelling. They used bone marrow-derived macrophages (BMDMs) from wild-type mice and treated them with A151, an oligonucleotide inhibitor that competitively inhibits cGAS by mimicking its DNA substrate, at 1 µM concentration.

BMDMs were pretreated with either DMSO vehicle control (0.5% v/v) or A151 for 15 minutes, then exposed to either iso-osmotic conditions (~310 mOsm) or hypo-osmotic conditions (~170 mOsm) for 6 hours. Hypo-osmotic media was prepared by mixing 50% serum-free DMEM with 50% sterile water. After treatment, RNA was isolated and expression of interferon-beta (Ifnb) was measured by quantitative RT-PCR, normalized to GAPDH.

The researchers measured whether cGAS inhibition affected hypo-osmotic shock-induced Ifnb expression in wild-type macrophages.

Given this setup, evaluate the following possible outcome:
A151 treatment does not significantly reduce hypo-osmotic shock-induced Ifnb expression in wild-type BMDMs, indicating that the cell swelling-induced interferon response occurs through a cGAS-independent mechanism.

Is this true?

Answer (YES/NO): NO